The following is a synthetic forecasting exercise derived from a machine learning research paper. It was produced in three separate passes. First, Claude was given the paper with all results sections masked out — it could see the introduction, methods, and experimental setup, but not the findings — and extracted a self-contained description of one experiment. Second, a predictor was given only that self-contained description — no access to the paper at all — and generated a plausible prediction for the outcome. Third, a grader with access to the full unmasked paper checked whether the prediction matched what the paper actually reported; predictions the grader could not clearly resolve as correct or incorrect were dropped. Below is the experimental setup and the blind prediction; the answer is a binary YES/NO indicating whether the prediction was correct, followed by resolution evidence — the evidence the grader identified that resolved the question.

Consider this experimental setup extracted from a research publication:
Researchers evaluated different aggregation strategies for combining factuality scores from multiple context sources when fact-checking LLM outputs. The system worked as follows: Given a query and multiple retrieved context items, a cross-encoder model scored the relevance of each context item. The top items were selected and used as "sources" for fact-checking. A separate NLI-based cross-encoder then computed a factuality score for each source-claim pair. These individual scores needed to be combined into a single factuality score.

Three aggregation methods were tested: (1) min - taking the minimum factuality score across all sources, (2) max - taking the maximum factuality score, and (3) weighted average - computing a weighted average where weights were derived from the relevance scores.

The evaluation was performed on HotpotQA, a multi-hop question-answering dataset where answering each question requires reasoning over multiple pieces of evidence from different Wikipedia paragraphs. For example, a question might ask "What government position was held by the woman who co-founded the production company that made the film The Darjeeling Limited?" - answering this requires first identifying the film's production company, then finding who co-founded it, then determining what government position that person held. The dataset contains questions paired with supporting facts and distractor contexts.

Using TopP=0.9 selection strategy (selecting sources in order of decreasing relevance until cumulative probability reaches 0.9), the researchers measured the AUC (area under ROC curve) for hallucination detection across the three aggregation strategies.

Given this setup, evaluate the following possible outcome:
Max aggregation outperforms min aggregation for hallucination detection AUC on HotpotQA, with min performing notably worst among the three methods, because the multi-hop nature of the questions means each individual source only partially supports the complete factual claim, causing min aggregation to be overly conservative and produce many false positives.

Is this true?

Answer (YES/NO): NO